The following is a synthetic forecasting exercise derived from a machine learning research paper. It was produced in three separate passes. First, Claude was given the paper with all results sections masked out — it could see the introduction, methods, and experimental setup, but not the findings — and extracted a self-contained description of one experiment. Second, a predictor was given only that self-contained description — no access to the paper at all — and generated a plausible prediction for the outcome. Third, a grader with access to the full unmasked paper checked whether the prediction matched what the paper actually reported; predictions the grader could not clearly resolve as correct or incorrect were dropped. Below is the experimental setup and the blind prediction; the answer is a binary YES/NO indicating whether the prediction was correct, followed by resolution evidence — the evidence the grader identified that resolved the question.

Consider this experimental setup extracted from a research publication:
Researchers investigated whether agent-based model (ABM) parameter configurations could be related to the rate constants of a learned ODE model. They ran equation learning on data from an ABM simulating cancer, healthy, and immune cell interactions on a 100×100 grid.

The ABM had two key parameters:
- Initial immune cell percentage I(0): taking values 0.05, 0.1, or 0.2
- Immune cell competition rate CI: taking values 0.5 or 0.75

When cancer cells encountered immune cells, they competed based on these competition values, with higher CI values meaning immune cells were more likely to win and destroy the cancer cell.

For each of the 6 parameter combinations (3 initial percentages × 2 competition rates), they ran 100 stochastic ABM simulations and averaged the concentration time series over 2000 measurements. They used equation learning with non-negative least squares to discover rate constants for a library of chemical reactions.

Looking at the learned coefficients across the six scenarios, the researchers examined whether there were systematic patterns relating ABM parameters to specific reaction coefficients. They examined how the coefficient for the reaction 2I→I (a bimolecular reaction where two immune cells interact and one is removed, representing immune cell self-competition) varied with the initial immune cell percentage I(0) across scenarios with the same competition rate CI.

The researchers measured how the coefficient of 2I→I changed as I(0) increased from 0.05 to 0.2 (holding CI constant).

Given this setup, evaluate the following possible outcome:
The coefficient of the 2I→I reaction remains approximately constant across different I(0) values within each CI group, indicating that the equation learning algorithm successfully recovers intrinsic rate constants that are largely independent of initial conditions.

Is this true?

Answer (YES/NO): NO